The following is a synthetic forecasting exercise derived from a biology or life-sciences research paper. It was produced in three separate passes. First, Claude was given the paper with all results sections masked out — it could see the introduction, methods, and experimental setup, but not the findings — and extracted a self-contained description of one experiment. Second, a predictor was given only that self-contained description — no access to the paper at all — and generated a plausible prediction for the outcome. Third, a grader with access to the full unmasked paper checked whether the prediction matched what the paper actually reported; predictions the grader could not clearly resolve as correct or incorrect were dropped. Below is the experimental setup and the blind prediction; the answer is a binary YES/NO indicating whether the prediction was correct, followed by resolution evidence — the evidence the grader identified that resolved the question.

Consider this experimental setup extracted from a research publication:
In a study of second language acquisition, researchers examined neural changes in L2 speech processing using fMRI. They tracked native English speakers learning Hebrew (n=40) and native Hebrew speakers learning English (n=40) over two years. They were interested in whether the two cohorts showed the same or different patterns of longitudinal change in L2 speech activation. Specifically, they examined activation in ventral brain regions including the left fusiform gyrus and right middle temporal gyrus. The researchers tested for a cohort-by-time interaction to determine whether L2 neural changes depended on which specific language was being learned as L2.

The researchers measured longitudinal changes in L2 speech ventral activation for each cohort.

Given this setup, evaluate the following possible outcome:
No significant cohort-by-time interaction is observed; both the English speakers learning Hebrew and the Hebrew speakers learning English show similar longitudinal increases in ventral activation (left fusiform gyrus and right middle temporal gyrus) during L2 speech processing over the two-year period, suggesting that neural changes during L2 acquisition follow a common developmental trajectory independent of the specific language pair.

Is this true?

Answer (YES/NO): NO